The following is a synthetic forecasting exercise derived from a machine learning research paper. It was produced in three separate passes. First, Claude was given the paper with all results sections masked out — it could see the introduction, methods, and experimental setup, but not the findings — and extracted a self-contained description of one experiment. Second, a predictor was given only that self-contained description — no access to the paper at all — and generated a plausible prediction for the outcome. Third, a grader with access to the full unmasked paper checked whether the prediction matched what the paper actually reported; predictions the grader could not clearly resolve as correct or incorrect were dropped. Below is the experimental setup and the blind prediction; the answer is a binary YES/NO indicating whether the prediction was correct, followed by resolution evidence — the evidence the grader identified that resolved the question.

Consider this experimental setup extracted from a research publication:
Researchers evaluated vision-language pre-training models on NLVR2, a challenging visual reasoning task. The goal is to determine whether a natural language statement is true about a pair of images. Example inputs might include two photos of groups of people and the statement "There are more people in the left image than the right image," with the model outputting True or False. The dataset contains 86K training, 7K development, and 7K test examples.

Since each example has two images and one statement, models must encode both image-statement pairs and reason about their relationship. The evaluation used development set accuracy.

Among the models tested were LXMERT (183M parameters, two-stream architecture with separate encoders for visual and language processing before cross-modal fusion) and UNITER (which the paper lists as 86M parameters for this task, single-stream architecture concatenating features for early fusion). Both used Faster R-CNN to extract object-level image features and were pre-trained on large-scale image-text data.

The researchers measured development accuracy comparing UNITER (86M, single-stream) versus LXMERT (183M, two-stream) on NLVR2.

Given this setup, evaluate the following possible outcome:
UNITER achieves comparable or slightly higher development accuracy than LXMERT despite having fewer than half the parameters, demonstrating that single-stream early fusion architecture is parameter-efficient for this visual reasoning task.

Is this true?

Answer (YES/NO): YES